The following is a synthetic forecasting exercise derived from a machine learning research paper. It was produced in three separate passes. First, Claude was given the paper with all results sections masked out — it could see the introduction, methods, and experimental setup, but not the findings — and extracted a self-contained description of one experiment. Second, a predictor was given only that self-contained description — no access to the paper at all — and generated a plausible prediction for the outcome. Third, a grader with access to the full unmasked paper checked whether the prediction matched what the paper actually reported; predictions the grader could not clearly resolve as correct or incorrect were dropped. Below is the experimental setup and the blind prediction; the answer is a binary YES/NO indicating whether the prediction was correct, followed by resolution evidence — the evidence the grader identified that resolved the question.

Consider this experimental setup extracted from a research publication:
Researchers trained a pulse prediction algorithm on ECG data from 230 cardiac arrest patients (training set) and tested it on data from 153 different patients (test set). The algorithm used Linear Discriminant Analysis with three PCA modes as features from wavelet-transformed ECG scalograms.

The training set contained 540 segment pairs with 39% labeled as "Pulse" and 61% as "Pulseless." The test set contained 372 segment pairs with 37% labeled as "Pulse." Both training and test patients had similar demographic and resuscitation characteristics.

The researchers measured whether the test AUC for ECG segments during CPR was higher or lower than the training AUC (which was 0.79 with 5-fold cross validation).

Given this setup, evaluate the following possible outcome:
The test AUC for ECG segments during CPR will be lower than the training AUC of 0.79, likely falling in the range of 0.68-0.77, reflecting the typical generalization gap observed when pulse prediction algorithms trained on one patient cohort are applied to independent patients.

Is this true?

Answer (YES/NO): NO